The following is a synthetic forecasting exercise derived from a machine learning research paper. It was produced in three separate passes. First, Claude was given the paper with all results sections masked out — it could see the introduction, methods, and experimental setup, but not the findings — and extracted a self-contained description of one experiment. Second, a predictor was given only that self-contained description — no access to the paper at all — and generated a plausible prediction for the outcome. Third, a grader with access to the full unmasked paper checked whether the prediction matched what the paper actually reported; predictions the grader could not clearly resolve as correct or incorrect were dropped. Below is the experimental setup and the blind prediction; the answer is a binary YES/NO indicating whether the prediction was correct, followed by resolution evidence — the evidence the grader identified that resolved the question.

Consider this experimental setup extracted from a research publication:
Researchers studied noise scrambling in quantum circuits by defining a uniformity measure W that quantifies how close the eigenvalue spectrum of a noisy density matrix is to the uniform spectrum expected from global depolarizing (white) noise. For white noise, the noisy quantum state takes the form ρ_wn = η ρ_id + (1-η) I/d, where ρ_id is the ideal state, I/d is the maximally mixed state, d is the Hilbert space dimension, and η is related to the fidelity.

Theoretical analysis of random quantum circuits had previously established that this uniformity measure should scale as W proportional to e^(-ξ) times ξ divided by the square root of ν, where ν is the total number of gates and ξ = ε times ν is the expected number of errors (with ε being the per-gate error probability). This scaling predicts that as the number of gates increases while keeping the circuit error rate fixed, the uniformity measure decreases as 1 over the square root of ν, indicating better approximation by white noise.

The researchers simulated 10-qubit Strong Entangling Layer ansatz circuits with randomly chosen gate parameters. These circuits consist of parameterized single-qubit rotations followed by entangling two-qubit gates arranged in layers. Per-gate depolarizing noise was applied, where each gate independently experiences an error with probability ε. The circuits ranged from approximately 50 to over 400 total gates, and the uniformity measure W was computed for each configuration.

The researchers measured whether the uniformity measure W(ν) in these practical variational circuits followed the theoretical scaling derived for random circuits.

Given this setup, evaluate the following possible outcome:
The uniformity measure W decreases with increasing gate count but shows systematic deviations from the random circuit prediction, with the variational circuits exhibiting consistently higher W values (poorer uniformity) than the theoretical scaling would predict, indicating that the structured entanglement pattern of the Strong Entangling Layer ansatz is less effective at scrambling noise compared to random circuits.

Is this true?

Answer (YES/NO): NO